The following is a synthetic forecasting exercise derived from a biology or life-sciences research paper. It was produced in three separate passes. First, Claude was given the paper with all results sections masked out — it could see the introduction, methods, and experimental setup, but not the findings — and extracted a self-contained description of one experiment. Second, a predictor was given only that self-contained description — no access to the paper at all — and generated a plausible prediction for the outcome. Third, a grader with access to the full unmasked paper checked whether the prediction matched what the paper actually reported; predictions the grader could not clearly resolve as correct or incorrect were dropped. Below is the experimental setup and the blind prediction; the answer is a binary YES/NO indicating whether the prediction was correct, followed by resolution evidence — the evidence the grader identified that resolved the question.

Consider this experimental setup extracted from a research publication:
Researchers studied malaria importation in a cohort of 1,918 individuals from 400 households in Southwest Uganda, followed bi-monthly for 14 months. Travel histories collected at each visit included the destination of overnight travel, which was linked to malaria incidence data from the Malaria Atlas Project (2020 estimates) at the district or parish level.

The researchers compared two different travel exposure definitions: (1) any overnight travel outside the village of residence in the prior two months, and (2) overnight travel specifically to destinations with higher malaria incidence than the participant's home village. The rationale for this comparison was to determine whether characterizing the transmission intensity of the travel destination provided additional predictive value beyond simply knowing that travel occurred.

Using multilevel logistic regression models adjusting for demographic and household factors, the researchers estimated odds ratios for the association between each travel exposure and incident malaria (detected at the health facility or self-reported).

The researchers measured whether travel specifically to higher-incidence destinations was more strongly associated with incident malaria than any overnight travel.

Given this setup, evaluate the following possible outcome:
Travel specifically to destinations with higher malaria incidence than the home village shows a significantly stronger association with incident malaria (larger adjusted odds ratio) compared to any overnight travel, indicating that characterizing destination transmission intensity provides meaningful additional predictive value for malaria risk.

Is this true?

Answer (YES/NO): YES